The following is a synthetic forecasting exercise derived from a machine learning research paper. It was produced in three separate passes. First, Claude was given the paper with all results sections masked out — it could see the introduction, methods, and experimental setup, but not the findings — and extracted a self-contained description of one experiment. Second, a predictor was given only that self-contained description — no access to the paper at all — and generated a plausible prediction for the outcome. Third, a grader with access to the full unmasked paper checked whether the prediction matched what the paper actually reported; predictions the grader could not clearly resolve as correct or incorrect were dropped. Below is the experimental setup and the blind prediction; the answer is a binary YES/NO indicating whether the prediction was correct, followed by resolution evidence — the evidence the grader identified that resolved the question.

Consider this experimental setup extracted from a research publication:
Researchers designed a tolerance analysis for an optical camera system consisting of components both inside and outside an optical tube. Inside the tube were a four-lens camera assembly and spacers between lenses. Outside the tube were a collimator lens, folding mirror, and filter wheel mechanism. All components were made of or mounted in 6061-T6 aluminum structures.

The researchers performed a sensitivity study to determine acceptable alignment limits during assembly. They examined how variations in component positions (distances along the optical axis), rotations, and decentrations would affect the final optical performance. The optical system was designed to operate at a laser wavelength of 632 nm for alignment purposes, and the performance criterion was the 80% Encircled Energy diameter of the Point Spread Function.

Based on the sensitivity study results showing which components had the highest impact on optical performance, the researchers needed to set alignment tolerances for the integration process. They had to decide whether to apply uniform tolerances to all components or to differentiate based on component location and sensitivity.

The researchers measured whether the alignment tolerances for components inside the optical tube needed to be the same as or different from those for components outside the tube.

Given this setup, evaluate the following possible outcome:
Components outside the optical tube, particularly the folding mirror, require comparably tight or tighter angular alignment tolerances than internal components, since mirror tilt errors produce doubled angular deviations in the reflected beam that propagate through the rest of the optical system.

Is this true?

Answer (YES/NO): NO